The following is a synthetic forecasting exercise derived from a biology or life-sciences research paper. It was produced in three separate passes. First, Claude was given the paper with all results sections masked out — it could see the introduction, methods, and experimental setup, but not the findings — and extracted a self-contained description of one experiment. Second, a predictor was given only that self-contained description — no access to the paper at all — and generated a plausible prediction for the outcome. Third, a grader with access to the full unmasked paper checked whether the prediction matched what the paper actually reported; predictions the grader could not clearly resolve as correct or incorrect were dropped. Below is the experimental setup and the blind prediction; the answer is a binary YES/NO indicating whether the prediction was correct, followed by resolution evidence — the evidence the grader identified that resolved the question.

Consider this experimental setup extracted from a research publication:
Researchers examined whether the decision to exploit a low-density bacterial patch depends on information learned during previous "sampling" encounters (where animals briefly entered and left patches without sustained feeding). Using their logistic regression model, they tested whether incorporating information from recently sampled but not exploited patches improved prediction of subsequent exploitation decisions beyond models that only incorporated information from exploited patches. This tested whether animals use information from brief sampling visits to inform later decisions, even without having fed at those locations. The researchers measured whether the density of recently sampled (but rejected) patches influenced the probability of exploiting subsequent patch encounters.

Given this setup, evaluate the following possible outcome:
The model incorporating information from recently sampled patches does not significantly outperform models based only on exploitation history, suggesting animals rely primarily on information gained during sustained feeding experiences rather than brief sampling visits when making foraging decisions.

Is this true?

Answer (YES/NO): NO